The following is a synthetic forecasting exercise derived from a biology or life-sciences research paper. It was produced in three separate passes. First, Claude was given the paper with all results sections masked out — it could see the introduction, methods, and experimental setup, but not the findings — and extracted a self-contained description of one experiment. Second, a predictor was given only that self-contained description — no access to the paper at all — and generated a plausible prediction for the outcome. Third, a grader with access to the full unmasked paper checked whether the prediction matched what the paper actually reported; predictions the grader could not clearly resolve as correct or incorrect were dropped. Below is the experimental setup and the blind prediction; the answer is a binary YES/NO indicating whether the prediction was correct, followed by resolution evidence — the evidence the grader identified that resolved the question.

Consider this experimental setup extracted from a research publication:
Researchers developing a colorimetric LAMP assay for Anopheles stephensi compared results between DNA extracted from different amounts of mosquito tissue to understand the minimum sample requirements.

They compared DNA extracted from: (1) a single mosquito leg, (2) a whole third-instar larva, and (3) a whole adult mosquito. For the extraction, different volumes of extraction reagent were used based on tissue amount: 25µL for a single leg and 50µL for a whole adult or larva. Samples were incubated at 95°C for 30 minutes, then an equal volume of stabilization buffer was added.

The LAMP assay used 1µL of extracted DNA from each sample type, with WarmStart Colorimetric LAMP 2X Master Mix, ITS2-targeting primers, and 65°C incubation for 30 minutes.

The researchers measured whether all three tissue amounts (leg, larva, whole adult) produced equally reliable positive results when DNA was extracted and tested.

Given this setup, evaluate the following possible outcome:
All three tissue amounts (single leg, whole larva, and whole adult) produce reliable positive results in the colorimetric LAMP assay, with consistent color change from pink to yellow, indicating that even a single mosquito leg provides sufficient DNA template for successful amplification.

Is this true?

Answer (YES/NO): YES